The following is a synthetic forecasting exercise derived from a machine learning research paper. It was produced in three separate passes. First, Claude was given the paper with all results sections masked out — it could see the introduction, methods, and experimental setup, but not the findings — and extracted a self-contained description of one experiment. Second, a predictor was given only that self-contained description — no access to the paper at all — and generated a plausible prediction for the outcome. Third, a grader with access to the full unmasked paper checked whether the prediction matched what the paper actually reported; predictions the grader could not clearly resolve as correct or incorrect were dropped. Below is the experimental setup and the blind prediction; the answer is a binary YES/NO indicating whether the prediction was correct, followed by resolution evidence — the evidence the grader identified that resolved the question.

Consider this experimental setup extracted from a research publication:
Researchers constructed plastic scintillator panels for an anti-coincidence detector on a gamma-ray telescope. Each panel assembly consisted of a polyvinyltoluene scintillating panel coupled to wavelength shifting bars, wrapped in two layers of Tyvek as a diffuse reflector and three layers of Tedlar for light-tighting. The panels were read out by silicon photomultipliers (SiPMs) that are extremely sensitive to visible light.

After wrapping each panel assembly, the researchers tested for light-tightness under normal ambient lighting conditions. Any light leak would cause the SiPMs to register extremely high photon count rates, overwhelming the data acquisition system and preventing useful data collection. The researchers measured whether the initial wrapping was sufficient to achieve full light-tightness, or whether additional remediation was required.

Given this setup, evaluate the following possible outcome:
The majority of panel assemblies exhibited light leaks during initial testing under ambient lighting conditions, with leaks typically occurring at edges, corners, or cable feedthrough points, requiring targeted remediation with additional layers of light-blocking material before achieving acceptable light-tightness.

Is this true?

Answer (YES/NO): NO